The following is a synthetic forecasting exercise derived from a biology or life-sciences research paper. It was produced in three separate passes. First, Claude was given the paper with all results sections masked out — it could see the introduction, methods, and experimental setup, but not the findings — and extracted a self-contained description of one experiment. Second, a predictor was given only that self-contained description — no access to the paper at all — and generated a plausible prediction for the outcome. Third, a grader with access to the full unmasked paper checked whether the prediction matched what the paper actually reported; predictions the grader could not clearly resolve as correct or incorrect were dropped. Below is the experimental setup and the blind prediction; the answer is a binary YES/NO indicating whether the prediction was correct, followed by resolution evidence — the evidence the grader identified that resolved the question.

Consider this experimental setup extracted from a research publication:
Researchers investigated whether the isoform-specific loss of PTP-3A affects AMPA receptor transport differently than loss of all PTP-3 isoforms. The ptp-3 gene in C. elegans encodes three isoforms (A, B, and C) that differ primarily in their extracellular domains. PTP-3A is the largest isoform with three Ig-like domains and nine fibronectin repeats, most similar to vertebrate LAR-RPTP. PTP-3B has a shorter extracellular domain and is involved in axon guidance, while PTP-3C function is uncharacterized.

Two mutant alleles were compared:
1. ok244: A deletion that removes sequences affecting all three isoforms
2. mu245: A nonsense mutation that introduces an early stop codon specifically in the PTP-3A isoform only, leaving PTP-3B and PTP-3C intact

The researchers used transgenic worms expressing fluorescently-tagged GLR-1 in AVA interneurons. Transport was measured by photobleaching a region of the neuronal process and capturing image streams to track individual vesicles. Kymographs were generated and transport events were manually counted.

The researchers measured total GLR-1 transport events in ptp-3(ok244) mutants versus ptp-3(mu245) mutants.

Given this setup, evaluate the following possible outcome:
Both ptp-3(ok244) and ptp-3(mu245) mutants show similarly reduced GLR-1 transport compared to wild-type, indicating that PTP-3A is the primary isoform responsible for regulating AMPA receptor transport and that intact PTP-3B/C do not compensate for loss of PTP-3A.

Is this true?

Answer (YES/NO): YES